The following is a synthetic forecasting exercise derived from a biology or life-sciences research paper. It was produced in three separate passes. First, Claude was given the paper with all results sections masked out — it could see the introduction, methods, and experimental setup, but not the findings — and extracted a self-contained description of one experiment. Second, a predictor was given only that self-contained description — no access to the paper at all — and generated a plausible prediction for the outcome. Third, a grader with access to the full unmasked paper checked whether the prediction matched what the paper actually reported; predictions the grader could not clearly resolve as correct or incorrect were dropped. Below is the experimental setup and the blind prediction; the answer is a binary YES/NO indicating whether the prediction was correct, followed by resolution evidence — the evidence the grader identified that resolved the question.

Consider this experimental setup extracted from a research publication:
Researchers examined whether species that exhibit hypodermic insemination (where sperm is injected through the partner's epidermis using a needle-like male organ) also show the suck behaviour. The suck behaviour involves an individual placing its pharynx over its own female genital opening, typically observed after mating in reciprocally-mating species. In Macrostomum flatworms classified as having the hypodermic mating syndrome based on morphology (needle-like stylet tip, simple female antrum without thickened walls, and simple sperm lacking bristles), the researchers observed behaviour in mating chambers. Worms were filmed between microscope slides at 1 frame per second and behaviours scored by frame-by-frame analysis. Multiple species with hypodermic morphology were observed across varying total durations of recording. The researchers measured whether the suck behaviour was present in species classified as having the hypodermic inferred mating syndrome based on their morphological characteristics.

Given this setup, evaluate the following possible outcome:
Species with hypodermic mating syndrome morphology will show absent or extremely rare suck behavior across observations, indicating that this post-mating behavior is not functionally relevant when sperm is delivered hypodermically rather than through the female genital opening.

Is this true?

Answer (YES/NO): YES